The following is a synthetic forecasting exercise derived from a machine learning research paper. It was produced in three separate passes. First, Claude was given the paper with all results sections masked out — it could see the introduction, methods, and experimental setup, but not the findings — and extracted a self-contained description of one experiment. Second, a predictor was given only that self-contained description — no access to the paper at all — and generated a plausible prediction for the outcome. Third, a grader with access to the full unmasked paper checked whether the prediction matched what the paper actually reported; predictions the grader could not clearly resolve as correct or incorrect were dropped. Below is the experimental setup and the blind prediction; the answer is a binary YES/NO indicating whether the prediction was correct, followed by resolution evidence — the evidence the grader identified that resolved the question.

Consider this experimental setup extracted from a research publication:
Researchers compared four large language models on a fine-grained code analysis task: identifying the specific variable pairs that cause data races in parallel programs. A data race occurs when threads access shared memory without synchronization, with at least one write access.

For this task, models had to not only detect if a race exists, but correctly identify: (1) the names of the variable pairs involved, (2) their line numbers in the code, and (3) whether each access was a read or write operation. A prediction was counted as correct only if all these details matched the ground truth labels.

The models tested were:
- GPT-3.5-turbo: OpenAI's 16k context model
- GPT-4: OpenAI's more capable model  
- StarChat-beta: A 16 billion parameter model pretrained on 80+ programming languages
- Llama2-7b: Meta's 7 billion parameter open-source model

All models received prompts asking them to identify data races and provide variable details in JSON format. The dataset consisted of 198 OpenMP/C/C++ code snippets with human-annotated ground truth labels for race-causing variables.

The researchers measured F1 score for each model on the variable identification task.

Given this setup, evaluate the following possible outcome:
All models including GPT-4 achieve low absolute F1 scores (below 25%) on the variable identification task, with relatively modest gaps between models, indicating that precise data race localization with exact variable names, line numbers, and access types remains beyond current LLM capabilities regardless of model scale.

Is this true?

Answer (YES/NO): NO